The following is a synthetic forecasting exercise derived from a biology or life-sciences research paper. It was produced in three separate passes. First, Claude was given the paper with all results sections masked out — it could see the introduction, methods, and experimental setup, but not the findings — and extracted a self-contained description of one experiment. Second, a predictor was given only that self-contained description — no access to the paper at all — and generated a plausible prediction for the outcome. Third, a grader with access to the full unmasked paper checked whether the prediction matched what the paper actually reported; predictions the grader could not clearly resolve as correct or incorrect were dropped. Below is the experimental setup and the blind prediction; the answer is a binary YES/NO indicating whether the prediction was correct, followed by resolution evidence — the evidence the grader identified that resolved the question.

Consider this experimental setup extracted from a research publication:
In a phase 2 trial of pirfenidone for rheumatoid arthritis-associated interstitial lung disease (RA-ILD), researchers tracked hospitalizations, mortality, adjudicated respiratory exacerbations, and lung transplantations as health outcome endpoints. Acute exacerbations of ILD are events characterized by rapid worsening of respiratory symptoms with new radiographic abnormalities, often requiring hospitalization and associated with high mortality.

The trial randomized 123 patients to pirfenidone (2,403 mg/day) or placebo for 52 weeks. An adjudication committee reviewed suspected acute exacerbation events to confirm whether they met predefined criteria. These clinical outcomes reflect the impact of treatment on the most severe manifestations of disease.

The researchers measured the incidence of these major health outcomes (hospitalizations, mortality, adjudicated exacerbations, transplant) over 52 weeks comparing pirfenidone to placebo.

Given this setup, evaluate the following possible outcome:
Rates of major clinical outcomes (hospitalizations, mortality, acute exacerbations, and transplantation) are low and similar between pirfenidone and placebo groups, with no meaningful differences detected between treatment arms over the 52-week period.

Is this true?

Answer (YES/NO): YES